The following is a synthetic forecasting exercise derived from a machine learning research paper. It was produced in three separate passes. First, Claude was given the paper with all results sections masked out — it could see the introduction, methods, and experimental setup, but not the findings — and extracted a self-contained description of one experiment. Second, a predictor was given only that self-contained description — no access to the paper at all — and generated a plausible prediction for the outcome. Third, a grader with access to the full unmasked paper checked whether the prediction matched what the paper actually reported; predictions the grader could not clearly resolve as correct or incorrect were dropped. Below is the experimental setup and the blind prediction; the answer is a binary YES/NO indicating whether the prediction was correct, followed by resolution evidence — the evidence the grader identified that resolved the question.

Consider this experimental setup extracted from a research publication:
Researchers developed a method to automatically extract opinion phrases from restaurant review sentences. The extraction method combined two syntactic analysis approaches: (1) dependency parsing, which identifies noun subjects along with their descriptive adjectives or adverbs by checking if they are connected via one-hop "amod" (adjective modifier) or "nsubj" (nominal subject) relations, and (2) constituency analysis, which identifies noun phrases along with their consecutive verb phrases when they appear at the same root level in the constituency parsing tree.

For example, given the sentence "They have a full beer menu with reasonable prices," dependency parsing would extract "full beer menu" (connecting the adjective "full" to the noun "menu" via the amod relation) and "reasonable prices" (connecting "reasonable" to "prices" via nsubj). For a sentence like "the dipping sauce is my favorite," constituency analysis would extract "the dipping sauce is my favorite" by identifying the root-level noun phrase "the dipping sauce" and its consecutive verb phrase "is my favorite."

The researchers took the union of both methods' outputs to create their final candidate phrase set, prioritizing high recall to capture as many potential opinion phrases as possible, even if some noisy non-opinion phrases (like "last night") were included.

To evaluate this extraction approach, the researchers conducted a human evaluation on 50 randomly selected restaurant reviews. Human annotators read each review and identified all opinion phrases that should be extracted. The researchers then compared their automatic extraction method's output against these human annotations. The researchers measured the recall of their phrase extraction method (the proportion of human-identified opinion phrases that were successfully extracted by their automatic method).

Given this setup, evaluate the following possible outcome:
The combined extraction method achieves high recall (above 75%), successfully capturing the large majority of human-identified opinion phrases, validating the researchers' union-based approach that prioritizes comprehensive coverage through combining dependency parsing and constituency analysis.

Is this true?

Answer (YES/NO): YES